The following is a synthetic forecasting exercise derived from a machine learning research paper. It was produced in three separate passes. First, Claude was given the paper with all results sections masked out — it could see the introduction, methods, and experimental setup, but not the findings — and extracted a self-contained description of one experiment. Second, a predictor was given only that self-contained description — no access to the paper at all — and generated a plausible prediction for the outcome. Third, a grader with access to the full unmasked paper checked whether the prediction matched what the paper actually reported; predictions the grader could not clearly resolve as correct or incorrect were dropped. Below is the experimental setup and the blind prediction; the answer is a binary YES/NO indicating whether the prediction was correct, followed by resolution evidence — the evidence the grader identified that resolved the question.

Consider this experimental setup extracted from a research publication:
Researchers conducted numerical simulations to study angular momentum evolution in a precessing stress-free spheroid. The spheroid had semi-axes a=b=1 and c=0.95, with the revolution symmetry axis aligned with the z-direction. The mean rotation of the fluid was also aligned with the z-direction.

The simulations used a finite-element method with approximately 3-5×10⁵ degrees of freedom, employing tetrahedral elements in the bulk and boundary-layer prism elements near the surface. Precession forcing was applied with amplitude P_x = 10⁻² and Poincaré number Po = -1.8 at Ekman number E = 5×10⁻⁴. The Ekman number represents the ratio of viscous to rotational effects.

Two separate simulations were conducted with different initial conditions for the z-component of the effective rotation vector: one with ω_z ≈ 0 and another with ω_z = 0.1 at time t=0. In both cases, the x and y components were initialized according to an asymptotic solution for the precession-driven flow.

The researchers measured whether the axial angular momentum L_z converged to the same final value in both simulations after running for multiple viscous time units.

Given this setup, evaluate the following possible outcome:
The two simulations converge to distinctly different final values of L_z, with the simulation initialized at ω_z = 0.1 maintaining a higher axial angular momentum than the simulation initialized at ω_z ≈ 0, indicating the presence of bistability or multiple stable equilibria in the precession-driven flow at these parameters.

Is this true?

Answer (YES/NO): NO